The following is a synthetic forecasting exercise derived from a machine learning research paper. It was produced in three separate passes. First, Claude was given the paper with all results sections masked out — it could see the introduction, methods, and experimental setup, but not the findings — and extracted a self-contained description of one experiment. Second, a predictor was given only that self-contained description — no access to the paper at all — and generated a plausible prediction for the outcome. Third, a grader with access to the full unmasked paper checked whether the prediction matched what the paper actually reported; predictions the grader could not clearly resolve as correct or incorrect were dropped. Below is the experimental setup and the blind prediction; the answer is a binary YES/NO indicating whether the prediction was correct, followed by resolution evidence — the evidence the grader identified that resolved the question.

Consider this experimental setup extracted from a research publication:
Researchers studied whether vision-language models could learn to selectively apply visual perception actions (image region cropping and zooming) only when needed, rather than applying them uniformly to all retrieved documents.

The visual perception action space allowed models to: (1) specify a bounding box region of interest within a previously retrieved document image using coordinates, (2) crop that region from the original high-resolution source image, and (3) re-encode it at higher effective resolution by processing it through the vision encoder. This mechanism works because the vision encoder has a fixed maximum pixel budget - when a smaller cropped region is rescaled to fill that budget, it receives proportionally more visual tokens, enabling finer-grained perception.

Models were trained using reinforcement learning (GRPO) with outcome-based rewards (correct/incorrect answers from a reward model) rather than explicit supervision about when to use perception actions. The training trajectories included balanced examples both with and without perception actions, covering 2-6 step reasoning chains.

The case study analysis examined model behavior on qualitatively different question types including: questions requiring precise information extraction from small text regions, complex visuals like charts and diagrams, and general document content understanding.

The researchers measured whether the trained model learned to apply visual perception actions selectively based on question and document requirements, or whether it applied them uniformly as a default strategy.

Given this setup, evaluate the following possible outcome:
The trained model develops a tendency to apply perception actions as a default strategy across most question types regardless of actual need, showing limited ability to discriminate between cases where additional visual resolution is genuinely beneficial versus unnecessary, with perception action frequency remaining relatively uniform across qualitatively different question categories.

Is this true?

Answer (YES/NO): NO